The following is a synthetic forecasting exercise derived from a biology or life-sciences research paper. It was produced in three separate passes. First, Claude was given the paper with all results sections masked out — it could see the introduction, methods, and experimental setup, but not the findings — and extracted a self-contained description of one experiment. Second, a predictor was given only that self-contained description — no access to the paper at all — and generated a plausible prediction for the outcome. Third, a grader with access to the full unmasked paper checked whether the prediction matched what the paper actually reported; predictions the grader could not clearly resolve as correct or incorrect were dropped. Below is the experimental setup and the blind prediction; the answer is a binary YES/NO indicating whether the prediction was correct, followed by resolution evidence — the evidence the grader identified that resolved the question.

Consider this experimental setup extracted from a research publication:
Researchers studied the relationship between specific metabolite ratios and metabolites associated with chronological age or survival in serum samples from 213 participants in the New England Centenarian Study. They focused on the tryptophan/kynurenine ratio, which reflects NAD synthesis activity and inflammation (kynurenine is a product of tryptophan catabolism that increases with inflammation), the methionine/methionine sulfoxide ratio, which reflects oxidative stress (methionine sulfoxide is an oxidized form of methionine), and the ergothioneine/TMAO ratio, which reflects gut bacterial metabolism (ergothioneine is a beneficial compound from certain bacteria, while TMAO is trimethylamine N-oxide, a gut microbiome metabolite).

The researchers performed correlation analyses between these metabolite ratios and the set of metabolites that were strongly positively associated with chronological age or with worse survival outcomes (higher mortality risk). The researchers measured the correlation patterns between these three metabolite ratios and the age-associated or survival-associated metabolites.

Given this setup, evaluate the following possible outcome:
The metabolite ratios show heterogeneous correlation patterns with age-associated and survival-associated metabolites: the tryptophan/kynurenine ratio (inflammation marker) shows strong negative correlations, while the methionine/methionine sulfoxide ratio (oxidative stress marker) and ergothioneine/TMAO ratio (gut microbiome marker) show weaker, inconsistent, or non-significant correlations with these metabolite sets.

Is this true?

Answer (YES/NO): NO